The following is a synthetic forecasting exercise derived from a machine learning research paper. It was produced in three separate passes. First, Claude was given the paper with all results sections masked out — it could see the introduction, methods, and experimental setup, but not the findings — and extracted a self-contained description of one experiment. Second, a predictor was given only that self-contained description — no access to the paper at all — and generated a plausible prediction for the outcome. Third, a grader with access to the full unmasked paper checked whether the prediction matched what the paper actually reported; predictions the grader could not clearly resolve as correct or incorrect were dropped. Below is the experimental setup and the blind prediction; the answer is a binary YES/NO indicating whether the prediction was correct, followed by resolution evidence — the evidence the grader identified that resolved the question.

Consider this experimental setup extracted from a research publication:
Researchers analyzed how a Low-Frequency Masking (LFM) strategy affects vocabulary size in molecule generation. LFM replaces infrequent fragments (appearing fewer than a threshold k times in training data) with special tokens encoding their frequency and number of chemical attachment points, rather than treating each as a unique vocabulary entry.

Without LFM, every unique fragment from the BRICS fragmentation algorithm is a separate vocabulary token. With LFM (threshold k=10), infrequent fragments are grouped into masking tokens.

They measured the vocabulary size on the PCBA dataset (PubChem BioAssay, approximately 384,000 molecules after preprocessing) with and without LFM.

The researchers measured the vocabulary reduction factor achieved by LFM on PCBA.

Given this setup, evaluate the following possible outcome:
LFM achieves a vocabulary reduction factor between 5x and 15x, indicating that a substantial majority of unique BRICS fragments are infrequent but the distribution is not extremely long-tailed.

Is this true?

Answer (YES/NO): YES